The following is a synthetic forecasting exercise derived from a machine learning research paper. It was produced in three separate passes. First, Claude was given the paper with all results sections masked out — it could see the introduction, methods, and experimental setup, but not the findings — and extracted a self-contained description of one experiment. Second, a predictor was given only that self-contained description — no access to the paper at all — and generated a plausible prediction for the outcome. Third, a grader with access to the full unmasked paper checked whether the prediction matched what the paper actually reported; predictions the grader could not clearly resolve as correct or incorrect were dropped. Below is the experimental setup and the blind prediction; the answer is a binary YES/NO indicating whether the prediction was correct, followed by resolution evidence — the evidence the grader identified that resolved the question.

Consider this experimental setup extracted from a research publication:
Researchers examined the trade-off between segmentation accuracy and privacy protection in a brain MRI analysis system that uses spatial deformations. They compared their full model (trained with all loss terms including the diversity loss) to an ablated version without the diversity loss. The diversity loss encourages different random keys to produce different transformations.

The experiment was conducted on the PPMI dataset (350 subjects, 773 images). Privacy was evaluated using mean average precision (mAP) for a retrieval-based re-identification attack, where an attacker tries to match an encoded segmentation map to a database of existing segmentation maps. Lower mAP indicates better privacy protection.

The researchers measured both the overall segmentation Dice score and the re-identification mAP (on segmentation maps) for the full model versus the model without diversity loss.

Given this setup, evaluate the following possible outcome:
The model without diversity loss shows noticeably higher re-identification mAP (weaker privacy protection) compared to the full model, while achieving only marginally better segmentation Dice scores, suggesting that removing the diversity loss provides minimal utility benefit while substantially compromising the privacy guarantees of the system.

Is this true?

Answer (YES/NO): NO